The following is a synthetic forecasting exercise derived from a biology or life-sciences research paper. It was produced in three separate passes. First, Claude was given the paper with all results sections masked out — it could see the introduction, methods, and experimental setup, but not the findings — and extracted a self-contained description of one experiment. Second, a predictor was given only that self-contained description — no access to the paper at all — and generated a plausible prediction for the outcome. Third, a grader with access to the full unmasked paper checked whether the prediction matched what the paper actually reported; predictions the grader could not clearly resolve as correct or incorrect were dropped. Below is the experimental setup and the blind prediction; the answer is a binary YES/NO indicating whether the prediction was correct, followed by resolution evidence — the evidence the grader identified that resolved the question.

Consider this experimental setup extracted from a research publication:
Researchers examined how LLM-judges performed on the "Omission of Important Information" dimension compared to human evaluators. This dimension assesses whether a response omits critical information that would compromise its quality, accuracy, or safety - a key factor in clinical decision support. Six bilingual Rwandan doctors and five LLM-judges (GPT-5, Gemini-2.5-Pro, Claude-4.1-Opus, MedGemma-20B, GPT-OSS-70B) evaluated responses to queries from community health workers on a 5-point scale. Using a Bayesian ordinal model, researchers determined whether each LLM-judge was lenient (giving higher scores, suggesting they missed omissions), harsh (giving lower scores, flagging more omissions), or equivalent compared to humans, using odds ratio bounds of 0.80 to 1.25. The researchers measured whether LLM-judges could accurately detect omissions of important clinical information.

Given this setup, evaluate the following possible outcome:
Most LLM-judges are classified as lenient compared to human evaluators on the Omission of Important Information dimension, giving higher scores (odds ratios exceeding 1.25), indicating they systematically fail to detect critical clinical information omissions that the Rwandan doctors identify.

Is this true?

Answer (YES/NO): NO